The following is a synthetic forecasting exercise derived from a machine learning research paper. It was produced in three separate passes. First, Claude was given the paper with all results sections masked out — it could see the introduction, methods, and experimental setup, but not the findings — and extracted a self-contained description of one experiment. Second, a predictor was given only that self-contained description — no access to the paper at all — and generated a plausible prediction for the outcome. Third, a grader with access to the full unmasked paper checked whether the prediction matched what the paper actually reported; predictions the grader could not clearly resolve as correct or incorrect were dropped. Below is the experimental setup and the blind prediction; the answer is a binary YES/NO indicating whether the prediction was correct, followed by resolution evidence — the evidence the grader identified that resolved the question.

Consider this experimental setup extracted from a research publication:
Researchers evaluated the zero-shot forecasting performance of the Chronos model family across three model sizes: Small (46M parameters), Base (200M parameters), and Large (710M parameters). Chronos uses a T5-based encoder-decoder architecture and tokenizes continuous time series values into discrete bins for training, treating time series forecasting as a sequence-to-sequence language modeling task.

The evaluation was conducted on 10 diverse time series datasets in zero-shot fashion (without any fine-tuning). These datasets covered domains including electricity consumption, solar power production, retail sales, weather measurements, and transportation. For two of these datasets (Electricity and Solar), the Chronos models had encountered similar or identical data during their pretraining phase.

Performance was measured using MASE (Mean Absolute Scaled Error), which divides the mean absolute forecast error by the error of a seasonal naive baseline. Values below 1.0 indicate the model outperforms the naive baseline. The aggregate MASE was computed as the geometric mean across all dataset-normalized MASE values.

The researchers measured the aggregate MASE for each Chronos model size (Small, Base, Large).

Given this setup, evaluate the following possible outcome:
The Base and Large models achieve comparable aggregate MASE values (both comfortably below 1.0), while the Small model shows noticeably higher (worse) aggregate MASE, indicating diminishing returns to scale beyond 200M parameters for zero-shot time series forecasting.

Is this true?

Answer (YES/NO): YES